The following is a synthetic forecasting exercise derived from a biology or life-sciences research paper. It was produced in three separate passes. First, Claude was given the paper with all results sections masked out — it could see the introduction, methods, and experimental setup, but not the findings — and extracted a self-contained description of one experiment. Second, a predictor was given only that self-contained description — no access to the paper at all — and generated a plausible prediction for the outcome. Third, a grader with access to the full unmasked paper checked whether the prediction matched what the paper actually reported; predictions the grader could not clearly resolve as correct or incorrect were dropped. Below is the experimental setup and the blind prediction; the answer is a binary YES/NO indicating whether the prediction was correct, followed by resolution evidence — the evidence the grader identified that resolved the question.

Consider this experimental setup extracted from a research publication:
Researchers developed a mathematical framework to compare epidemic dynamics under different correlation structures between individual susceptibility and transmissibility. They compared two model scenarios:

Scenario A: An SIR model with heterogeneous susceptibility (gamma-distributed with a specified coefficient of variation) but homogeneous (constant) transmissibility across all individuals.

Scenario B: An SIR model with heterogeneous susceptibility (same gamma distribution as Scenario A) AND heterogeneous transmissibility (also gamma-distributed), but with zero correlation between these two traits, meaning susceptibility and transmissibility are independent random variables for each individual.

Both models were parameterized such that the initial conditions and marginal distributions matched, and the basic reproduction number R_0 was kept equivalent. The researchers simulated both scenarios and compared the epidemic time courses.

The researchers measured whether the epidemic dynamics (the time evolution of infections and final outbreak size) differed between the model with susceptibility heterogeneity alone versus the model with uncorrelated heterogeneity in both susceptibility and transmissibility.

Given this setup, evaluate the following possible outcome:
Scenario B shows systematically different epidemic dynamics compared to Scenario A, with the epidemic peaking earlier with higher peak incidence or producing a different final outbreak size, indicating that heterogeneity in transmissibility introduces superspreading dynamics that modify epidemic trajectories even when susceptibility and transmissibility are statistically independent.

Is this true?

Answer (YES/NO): NO